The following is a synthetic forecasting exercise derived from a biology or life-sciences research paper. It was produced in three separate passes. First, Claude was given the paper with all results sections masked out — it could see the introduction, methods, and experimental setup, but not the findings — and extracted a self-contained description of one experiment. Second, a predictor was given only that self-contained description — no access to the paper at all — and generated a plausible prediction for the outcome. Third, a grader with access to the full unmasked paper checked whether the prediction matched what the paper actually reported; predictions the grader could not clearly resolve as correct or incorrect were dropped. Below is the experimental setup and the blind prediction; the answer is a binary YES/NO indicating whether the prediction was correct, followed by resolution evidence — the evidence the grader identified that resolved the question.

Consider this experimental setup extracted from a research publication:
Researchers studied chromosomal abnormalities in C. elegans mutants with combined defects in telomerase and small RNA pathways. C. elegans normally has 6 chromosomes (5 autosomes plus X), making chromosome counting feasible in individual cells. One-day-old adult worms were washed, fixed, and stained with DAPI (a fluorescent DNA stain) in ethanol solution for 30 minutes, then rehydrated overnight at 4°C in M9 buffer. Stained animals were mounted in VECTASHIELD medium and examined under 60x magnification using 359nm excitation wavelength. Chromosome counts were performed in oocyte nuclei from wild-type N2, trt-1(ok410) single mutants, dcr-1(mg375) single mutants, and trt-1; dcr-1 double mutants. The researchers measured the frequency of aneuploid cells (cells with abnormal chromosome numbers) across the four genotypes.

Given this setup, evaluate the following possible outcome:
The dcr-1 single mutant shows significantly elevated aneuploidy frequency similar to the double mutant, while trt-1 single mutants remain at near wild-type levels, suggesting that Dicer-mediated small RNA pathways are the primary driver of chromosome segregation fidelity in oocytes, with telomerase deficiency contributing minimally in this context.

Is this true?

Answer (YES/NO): NO